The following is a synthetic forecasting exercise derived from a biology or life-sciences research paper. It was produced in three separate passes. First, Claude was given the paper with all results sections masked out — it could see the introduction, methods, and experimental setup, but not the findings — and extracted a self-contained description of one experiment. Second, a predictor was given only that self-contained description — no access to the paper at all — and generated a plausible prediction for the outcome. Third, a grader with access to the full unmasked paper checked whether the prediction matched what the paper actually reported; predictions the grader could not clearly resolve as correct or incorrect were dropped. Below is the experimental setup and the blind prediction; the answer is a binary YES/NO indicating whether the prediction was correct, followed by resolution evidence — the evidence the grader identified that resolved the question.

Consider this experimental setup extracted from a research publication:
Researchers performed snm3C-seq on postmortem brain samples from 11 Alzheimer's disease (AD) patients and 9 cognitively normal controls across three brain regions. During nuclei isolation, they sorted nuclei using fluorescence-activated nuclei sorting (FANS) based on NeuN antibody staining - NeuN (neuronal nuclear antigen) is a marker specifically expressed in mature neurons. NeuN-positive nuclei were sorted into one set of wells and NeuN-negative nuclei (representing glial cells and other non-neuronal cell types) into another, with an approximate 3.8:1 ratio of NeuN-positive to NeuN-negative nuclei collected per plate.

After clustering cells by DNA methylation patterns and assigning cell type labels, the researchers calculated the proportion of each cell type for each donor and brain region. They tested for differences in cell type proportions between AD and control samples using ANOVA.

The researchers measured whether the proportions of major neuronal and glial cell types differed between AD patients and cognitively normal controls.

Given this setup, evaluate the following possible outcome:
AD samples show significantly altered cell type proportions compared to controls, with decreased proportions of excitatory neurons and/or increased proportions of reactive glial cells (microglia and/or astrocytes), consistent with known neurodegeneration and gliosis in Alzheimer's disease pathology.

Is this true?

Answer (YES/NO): NO